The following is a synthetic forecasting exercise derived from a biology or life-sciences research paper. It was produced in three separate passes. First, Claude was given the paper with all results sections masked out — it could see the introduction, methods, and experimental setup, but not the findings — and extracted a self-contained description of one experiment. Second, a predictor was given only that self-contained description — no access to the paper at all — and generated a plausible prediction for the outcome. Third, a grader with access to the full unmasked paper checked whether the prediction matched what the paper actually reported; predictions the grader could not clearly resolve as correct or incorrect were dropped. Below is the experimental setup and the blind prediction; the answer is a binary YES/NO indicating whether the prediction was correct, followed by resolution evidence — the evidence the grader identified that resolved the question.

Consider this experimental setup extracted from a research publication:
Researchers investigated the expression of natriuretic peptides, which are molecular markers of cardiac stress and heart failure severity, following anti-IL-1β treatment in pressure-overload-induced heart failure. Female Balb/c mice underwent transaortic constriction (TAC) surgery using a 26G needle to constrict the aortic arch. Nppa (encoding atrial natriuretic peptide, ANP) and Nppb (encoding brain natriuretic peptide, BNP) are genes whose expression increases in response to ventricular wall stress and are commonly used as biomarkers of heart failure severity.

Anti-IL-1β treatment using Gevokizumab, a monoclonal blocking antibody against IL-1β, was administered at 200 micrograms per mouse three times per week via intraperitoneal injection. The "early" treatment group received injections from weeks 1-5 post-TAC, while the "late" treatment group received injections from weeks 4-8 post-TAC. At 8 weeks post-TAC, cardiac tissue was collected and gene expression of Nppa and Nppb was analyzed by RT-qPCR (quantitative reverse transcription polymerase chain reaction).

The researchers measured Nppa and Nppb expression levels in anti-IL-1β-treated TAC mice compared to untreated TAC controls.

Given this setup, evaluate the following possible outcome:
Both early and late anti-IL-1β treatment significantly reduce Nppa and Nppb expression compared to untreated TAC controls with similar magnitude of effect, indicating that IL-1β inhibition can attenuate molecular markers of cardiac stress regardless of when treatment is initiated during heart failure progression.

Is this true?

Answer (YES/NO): NO